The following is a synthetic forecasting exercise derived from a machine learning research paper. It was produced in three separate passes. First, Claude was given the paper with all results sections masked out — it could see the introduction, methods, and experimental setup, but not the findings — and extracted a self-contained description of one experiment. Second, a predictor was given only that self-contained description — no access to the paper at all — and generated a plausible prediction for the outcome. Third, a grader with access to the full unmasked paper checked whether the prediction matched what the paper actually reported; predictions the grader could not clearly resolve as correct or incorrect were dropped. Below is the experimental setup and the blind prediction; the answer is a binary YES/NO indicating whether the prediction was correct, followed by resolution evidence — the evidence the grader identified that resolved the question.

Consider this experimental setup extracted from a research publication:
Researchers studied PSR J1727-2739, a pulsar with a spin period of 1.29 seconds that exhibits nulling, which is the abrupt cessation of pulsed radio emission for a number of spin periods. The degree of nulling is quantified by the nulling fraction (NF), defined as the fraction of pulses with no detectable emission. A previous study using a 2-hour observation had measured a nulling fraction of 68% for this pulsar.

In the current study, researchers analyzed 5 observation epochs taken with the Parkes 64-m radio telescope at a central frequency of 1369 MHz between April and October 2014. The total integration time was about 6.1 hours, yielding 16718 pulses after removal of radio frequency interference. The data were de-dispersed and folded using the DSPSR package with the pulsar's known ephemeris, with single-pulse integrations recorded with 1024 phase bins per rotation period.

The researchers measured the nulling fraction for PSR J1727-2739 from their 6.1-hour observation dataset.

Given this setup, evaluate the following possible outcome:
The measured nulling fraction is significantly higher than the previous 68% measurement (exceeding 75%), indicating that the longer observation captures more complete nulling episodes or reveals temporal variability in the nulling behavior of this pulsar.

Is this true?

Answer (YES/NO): NO